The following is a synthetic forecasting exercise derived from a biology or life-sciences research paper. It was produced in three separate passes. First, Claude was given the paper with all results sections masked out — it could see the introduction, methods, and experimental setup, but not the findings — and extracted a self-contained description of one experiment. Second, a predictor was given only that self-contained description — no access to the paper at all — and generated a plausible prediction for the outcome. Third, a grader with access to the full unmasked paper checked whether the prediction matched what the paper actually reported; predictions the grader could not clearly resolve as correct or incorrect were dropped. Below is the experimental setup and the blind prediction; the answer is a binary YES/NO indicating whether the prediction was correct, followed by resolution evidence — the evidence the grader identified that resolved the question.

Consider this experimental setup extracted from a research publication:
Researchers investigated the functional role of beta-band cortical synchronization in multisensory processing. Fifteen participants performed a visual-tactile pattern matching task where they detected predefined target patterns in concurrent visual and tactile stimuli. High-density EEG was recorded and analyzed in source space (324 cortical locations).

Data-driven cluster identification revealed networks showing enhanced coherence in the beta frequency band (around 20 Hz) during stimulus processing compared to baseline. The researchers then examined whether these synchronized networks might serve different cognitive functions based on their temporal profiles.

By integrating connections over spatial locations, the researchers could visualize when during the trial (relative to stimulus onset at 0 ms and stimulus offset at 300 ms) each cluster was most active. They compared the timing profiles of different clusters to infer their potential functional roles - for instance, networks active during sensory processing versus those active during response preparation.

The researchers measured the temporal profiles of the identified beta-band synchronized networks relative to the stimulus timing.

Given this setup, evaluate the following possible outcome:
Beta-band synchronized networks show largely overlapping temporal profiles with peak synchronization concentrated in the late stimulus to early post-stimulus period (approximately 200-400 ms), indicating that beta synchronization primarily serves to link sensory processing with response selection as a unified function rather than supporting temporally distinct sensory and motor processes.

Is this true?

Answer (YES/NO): NO